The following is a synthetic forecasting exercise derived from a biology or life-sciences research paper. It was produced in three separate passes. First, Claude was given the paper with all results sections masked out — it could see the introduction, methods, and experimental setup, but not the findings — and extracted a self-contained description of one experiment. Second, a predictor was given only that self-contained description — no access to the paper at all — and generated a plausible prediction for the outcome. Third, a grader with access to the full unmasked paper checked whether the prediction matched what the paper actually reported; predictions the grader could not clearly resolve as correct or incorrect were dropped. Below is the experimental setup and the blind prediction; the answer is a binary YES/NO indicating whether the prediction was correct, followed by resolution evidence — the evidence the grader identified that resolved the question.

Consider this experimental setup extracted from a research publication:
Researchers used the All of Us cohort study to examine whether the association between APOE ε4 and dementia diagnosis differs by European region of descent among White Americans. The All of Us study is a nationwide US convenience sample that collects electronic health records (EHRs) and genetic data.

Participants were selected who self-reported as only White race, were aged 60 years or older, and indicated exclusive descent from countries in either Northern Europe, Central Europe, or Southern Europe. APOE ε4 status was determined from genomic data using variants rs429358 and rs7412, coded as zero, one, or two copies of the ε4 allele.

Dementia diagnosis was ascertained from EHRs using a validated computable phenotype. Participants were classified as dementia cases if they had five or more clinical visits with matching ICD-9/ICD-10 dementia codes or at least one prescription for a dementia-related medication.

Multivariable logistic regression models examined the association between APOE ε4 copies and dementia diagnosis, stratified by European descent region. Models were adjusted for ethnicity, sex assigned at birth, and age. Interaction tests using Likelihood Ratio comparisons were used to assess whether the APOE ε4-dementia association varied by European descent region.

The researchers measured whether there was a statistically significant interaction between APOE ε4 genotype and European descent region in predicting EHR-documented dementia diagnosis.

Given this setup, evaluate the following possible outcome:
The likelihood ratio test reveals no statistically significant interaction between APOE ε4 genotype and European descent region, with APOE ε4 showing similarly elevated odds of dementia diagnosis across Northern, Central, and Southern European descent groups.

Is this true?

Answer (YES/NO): NO